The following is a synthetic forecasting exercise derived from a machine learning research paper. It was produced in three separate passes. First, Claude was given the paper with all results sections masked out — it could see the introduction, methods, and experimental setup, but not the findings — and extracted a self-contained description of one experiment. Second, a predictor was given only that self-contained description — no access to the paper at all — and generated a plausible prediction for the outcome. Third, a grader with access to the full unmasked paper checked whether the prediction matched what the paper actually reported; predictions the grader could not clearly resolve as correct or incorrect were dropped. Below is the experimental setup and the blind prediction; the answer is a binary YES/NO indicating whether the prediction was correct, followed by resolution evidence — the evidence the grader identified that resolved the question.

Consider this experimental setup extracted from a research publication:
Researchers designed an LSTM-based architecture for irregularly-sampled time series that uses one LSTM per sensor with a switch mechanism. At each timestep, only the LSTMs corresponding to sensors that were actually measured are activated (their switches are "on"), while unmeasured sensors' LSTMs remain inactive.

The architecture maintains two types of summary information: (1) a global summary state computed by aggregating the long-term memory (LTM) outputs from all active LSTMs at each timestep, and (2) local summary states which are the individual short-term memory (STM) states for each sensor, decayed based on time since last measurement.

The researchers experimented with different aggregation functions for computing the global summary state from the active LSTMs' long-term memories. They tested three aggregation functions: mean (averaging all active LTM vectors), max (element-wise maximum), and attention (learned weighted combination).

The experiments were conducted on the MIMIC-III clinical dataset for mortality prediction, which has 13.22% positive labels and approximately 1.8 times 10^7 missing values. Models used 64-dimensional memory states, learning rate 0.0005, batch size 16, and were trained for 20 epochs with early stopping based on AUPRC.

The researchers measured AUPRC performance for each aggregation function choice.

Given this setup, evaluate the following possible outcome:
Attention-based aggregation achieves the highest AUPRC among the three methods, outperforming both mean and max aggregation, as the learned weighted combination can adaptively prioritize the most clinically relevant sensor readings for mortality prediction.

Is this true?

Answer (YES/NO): NO